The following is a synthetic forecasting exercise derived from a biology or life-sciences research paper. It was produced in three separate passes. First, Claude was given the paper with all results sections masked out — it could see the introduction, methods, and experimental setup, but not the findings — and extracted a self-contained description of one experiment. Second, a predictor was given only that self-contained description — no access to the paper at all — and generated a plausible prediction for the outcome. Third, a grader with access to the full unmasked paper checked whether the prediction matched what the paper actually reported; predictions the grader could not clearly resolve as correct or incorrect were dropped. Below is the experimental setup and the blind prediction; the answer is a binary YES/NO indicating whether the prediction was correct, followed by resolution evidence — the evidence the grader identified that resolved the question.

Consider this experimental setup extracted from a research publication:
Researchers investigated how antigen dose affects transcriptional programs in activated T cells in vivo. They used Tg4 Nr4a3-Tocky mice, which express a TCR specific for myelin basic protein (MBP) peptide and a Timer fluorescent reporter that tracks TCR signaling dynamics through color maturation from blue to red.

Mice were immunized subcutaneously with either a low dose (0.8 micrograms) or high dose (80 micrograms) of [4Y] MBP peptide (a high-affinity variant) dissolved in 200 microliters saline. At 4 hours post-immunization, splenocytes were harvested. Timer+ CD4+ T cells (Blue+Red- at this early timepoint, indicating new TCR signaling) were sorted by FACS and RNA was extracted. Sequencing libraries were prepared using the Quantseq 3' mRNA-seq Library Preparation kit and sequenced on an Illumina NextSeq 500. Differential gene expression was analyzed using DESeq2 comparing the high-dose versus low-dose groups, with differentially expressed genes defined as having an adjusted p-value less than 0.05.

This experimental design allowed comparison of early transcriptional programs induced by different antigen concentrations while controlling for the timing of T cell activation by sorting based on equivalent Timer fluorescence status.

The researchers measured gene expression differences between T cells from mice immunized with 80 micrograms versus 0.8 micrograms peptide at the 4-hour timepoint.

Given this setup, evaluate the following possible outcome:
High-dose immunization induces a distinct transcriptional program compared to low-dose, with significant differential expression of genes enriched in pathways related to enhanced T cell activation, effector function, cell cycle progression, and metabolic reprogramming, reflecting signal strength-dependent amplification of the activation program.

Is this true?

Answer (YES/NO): NO